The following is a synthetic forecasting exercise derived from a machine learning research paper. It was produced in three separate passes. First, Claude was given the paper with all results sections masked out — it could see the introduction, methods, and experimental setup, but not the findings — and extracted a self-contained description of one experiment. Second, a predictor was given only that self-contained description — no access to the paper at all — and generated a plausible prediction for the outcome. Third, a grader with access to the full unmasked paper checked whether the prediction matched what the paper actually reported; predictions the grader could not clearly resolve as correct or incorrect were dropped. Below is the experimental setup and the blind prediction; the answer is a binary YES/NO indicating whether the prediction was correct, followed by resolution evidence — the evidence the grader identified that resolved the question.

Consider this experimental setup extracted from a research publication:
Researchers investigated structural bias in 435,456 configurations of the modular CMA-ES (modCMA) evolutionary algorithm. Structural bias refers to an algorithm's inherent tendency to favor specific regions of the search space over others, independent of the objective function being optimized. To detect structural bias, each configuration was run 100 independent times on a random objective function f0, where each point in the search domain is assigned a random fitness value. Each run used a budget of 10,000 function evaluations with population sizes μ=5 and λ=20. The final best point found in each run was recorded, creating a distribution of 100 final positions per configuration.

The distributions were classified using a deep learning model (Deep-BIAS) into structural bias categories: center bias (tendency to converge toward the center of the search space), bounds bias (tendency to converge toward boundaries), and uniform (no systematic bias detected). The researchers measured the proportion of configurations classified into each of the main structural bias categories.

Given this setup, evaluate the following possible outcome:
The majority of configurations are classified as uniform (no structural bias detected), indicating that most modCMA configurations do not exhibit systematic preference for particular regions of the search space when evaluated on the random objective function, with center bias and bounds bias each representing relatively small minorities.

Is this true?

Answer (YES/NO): NO